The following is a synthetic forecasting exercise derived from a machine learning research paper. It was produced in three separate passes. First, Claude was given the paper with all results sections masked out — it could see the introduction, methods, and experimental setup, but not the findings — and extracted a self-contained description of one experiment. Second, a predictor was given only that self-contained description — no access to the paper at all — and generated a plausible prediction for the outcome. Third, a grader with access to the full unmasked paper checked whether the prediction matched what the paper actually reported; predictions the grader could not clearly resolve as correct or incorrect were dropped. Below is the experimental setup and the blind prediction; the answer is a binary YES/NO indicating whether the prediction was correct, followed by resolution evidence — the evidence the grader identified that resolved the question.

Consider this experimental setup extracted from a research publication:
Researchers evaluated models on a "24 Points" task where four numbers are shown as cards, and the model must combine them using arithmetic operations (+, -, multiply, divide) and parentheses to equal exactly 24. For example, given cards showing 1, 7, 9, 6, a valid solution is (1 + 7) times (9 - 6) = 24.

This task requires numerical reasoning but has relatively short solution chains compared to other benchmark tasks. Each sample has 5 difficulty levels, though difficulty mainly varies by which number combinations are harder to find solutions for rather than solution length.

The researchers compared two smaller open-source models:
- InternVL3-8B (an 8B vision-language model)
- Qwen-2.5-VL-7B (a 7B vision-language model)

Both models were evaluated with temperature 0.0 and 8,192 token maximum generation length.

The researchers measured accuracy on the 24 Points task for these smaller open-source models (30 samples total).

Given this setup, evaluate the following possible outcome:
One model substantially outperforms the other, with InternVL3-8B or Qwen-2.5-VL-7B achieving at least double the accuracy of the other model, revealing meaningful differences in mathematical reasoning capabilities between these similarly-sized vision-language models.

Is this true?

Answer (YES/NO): NO